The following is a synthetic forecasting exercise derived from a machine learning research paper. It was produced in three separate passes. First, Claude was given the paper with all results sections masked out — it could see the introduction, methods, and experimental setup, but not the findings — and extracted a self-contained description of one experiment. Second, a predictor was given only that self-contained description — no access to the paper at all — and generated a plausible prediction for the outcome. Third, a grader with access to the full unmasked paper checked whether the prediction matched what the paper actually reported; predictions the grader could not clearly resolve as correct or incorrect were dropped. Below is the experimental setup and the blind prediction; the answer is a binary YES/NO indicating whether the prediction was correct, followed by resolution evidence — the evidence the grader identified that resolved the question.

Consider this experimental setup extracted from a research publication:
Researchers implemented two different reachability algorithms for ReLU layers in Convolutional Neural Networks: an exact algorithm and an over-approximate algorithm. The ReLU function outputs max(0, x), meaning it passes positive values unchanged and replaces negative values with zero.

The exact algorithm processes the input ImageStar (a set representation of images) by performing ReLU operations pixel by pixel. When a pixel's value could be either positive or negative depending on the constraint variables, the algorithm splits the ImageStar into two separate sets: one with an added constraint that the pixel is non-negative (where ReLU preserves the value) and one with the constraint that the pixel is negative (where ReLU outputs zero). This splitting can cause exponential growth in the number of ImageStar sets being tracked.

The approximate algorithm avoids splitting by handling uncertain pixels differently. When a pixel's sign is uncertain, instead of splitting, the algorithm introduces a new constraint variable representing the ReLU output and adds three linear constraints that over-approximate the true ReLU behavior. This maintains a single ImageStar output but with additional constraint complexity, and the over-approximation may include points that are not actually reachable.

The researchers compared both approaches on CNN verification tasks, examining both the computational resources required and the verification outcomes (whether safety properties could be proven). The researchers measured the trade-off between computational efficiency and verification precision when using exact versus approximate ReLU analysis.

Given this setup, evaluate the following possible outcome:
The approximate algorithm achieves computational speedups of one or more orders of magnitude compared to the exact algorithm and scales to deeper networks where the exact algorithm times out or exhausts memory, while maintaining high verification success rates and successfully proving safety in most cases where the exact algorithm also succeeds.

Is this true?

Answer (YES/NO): NO